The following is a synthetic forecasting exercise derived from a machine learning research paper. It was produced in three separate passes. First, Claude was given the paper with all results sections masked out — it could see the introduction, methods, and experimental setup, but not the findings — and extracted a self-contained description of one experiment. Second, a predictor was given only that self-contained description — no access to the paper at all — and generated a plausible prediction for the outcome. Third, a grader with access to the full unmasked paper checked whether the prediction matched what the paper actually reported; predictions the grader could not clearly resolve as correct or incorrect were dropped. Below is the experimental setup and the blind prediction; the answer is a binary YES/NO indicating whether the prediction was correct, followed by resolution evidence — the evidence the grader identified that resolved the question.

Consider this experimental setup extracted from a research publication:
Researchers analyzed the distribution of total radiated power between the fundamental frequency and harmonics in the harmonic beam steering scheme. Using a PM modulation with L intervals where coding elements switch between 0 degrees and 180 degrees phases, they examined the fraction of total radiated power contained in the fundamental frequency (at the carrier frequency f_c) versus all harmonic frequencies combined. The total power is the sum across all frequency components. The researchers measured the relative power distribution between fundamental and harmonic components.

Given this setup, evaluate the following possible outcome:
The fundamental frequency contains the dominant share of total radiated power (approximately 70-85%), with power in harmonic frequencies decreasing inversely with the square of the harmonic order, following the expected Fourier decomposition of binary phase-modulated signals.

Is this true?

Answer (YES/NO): NO